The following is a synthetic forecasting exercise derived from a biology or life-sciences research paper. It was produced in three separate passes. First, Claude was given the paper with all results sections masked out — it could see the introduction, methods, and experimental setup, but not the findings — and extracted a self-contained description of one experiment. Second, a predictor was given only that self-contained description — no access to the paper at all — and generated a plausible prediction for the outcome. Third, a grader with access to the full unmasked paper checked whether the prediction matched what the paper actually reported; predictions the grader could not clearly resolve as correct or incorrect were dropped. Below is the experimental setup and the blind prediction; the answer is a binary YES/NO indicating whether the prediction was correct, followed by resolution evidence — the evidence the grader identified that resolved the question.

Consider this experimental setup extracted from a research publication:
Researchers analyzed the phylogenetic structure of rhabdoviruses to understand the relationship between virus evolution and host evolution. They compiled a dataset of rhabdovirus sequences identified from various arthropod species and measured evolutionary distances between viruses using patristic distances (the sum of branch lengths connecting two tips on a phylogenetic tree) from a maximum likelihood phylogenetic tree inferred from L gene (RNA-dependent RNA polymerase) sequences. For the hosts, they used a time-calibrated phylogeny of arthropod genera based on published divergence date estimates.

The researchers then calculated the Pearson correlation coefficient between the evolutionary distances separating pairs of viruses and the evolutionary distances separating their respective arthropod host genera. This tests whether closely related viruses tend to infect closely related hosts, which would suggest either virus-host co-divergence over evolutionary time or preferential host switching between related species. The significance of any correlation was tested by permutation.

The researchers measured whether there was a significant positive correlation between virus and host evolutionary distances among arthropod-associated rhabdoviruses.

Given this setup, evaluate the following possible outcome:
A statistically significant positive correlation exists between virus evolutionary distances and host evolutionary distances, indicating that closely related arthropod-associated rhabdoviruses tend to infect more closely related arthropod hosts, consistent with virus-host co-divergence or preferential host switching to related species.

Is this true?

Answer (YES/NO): YES